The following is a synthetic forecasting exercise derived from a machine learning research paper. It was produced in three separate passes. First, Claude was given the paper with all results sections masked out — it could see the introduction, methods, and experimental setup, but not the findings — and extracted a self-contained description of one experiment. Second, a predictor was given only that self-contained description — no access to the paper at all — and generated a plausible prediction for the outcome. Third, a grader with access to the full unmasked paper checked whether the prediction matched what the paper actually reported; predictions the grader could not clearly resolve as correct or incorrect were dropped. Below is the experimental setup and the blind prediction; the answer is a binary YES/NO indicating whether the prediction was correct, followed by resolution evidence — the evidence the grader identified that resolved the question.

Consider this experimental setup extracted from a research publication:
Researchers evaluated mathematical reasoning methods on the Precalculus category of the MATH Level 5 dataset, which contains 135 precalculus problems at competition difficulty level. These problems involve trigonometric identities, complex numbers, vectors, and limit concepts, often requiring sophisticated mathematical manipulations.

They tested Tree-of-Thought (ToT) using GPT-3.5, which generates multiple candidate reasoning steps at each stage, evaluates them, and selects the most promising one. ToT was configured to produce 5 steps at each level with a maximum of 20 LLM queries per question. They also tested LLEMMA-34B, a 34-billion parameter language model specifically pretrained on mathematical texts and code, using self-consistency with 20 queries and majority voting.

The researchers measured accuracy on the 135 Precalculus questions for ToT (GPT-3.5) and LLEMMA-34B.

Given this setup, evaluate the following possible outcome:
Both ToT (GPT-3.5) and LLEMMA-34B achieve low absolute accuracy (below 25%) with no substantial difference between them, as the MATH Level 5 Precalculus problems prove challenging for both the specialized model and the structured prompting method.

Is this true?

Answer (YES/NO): YES